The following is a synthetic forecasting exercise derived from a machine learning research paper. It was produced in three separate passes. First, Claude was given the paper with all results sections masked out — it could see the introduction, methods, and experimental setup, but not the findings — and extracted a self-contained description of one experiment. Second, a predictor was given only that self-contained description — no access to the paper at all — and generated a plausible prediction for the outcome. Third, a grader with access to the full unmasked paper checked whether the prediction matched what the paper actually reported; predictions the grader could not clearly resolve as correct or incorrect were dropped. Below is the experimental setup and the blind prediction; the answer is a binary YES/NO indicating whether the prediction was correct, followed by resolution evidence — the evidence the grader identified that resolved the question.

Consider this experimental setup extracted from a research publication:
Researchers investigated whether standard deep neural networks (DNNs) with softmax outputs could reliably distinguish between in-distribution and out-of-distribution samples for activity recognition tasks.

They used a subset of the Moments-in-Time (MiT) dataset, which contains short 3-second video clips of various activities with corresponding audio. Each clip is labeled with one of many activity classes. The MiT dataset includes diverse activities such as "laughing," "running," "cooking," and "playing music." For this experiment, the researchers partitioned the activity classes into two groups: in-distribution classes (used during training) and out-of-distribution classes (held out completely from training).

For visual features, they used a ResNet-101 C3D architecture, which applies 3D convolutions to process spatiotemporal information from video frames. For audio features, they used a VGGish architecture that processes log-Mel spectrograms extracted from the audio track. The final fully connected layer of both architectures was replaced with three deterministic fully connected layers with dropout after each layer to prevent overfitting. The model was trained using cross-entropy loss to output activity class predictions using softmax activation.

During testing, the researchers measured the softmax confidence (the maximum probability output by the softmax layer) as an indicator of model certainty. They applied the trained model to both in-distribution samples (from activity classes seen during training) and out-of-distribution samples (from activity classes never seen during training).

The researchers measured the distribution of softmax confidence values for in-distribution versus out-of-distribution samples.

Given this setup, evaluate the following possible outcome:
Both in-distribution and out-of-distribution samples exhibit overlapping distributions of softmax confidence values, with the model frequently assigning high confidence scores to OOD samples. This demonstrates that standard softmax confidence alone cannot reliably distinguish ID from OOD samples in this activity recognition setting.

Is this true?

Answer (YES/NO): YES